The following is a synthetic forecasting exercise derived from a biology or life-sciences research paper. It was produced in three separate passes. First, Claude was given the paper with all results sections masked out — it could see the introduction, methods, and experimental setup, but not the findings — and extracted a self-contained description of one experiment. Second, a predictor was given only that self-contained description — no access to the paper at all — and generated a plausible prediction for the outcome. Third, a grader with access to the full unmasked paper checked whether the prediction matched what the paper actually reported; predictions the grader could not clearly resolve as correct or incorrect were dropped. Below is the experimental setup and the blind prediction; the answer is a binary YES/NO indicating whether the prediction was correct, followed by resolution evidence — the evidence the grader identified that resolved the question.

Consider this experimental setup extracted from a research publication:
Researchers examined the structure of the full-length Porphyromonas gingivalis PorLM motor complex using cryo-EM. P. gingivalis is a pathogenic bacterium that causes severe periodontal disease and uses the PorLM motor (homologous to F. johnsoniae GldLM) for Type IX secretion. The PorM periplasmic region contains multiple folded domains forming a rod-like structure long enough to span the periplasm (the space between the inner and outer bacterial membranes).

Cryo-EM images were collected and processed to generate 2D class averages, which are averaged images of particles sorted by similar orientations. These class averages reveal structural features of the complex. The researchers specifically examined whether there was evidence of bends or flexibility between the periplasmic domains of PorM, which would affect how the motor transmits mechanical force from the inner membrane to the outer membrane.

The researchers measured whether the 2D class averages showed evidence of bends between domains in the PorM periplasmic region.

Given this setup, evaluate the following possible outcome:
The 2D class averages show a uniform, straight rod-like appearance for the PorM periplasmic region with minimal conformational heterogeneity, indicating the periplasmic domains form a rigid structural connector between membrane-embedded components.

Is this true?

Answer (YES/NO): NO